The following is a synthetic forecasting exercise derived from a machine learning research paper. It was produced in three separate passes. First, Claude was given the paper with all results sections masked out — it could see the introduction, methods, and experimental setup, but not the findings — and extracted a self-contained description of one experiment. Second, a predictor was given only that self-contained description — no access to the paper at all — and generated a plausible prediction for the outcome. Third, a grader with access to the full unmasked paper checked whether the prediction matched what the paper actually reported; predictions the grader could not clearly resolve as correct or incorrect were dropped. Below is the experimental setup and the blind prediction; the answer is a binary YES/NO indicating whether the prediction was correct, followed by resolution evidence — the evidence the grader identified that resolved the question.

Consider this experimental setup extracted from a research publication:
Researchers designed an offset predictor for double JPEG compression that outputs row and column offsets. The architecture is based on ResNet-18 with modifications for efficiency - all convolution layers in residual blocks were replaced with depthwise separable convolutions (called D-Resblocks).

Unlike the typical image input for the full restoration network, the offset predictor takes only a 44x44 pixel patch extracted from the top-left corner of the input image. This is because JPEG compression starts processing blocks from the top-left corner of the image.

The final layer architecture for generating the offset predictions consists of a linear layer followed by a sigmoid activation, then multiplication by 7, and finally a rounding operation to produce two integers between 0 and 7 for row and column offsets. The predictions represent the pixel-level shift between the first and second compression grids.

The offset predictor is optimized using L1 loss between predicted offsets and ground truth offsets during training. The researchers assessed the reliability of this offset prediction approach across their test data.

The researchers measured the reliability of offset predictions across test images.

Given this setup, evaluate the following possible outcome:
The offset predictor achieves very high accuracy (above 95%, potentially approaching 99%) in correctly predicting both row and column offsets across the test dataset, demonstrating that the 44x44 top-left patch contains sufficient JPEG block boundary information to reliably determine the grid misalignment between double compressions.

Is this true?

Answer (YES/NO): NO